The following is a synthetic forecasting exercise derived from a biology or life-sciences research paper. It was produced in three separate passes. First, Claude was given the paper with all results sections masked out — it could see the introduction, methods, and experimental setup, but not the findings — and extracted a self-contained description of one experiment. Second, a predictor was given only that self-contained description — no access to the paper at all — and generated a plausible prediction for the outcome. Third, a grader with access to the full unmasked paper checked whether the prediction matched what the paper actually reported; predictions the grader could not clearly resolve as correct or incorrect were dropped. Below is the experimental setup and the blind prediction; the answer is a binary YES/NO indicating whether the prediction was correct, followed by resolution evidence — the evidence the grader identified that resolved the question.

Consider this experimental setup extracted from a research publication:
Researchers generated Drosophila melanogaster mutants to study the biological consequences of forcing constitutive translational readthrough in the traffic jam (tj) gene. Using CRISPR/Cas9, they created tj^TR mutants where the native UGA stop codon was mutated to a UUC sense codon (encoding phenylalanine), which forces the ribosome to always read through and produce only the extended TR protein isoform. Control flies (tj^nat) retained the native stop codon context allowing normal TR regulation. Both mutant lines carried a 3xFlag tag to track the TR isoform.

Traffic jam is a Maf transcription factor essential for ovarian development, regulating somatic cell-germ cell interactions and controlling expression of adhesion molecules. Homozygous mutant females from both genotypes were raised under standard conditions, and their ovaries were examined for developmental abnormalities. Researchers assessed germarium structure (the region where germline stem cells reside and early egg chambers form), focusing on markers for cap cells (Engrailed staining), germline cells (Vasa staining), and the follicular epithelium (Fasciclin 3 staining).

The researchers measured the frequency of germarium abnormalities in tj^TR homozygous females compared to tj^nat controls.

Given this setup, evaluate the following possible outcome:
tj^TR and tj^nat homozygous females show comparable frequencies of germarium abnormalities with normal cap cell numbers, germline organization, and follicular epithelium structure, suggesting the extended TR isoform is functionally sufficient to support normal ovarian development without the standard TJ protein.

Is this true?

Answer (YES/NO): NO